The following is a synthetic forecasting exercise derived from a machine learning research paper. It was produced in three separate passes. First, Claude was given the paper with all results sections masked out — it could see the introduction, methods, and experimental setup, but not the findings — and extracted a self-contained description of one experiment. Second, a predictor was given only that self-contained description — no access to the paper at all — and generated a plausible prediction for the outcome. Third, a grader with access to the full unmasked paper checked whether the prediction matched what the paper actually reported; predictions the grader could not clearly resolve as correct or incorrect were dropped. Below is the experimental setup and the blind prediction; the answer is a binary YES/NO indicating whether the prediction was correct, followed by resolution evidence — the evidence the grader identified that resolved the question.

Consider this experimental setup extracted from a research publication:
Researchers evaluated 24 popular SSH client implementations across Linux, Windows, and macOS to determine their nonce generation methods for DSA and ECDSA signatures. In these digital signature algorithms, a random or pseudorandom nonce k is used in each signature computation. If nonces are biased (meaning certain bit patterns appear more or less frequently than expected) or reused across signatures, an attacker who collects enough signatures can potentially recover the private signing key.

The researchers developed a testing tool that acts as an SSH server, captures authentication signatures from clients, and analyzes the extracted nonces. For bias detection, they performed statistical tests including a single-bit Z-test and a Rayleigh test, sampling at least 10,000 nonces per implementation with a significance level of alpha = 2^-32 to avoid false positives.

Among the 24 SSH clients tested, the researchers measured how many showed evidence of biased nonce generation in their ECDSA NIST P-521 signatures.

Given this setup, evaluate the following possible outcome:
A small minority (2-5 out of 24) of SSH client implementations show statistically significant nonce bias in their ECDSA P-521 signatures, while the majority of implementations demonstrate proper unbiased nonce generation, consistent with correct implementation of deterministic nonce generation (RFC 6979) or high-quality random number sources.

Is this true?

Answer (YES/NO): NO